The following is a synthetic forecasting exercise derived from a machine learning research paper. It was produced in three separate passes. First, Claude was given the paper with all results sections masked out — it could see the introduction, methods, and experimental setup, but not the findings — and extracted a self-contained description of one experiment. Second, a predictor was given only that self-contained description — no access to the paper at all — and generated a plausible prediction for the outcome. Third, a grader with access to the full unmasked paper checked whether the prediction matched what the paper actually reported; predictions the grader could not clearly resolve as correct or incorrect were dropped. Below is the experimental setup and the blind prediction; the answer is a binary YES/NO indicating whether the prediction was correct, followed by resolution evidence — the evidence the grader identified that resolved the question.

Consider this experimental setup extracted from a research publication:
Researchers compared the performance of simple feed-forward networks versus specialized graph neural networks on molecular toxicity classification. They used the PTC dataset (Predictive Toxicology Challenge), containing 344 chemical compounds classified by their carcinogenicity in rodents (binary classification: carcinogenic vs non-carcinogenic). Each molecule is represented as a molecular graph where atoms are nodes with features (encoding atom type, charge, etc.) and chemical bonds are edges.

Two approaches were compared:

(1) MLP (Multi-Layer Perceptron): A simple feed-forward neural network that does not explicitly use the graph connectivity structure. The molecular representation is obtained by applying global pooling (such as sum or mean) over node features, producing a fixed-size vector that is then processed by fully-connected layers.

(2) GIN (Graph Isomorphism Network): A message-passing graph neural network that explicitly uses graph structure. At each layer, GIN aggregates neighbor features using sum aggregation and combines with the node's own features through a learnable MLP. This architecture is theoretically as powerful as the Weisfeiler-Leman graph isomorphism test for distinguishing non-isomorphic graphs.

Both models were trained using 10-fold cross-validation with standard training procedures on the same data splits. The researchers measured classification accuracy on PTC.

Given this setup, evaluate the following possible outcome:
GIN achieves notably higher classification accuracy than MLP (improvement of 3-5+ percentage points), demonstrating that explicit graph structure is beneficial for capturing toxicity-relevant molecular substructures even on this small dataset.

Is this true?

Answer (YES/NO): NO